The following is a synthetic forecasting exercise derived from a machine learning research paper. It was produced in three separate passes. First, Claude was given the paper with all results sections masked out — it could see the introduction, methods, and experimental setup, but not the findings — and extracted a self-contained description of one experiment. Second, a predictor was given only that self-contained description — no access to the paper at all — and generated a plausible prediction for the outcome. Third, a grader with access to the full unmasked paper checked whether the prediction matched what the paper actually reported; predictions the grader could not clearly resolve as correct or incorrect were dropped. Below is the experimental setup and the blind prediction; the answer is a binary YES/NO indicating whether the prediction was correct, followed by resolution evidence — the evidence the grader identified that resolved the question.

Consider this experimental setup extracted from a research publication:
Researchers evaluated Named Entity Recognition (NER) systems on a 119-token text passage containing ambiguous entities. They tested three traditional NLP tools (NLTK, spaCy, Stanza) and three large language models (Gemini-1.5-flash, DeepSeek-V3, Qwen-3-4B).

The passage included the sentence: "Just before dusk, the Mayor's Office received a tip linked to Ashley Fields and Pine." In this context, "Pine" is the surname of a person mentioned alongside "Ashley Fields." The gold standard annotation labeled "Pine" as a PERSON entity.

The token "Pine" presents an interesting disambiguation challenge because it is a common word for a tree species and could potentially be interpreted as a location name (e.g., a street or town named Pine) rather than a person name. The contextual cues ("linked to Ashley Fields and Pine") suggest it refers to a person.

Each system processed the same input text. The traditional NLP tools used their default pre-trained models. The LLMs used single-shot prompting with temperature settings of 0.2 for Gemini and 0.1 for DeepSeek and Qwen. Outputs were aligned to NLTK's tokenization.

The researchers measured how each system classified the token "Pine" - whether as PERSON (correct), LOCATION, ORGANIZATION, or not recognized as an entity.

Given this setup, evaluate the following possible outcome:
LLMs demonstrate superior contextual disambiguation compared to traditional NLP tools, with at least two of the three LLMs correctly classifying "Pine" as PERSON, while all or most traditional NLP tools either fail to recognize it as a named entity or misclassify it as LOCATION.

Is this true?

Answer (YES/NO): NO